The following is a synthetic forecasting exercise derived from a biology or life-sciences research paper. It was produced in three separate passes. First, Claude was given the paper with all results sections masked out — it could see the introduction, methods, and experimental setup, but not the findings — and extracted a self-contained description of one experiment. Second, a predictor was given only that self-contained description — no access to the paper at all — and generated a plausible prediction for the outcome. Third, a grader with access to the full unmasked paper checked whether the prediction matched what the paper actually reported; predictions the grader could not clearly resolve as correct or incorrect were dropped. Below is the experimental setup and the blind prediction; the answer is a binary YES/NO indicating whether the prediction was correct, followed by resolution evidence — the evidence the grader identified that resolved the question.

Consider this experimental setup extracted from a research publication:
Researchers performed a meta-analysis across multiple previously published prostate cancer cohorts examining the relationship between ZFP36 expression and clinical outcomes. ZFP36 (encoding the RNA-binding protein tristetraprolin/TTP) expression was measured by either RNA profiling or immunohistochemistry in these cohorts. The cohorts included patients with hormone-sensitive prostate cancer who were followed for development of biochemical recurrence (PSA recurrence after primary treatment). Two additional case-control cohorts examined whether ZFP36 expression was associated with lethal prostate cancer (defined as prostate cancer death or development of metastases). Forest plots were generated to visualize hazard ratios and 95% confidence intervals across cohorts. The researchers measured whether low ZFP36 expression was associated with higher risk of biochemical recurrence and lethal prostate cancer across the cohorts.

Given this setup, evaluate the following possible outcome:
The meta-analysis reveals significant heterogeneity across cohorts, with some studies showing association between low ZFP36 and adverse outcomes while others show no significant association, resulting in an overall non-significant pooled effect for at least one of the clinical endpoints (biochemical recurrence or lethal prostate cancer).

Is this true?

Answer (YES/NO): NO